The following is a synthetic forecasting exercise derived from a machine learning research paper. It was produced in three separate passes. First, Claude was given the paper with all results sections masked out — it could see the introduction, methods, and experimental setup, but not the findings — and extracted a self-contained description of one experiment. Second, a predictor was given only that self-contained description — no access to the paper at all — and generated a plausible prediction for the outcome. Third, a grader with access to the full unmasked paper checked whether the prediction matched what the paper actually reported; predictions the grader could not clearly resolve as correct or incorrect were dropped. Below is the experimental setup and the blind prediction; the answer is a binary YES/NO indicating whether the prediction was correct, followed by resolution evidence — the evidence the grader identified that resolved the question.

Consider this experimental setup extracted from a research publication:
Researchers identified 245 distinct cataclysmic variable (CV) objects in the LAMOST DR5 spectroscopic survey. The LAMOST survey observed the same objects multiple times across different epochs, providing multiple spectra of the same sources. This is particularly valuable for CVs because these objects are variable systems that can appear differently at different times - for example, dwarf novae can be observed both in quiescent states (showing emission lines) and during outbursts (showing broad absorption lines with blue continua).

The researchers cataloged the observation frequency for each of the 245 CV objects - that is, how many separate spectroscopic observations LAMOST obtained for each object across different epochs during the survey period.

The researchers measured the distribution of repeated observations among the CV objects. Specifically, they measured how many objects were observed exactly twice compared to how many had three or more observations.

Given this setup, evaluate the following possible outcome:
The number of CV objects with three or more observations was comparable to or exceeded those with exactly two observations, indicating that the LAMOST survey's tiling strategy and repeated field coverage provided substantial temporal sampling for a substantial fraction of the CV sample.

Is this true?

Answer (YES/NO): NO